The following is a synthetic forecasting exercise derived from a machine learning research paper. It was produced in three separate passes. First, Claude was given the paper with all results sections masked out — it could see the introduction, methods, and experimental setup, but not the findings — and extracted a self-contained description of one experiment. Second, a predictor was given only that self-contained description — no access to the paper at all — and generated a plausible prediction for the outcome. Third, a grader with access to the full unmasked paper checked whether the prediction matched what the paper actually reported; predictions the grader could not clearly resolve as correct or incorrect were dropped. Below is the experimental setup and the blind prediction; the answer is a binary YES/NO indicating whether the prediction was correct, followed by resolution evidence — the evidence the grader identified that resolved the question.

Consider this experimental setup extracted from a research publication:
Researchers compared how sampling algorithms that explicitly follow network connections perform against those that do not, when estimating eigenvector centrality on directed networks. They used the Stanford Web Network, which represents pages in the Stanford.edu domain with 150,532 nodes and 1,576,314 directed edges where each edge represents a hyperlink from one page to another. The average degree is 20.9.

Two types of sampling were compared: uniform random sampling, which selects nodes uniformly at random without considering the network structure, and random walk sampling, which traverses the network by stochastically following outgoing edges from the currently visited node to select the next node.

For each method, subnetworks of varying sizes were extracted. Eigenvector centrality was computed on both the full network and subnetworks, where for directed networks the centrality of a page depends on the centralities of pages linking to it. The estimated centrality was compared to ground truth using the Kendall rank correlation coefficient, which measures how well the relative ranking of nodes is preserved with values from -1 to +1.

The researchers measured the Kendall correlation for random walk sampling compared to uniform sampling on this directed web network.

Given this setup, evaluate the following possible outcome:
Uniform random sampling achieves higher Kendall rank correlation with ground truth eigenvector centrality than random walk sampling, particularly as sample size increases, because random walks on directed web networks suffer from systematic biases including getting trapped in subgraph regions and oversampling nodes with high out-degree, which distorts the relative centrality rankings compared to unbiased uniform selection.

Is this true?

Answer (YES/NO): NO